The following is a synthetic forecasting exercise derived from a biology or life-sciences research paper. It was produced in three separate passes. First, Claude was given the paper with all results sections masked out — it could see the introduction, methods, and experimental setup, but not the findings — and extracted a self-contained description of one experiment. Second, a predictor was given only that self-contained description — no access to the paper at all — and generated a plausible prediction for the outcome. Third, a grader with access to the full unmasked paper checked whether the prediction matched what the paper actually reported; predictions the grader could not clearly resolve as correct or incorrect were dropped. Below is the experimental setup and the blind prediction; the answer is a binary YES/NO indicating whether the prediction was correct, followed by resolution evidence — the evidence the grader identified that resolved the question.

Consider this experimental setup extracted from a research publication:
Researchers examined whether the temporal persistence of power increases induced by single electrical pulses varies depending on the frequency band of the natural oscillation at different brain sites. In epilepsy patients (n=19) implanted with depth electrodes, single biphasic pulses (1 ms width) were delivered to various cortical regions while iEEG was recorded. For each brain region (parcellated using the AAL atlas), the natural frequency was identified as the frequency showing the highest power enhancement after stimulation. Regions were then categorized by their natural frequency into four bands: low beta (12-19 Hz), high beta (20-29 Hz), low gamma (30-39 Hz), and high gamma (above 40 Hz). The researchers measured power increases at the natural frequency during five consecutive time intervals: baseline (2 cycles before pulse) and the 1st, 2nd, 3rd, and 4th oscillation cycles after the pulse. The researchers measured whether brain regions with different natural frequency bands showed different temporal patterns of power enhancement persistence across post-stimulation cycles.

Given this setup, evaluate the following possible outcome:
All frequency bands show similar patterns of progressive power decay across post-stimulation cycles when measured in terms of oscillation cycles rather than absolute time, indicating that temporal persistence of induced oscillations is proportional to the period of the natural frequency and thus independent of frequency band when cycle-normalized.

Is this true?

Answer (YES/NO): NO